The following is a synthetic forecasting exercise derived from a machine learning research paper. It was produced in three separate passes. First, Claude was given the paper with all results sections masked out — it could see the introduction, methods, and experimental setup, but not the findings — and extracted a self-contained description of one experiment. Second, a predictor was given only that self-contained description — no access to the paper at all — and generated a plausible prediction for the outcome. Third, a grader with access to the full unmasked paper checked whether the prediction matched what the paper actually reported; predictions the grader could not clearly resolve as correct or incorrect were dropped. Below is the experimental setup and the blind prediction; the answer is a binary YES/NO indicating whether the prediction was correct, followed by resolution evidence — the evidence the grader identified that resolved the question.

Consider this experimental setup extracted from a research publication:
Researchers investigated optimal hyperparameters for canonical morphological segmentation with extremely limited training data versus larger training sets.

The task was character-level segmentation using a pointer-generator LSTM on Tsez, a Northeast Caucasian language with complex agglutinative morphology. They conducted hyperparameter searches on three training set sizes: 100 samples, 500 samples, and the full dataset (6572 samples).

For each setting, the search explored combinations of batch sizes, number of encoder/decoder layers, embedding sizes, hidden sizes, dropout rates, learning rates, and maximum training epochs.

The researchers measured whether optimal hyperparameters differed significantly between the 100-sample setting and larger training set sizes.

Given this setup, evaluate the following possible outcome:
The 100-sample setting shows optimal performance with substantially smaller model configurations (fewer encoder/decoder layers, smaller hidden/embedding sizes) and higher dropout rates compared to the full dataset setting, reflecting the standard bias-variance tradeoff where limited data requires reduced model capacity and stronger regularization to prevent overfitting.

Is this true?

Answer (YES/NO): NO